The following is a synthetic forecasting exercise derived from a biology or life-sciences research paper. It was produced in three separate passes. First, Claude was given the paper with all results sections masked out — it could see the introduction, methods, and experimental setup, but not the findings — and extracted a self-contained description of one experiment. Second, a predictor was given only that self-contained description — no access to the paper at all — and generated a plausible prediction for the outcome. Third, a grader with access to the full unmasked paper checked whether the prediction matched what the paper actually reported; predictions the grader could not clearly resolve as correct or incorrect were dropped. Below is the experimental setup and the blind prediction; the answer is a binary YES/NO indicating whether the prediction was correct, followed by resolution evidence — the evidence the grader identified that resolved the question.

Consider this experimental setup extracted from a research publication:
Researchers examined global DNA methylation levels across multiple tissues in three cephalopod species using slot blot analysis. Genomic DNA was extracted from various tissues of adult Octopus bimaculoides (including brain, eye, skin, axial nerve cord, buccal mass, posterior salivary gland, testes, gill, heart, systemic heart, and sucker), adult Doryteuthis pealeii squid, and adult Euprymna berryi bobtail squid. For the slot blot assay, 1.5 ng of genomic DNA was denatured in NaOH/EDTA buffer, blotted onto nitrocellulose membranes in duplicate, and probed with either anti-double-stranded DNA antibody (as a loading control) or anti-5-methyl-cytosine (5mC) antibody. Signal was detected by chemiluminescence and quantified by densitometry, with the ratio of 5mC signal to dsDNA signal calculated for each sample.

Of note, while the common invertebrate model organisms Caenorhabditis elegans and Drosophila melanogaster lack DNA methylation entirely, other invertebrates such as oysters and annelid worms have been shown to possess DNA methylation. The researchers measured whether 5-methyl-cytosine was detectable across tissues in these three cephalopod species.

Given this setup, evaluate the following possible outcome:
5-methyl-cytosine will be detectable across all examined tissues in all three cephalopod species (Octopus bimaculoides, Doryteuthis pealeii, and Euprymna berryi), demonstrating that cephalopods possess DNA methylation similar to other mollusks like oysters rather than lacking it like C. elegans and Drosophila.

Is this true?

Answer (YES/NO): YES